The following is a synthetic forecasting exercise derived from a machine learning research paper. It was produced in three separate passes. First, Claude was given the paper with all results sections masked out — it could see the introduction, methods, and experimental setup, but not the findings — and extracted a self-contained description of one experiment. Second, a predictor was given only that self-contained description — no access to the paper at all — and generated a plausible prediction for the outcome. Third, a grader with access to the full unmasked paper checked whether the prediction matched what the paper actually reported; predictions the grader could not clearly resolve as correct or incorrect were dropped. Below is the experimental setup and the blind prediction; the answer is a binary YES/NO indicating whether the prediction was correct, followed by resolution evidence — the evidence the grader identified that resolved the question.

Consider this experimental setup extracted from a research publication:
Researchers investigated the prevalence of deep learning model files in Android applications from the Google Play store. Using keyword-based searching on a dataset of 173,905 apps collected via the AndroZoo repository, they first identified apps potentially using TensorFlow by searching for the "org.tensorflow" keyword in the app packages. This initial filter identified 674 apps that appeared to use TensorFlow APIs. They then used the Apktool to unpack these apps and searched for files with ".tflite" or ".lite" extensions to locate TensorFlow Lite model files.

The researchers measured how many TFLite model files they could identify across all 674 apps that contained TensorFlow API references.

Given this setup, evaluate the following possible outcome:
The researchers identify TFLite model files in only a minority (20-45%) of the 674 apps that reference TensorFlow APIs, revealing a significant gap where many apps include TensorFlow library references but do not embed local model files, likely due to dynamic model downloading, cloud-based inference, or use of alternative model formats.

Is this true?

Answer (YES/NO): YES